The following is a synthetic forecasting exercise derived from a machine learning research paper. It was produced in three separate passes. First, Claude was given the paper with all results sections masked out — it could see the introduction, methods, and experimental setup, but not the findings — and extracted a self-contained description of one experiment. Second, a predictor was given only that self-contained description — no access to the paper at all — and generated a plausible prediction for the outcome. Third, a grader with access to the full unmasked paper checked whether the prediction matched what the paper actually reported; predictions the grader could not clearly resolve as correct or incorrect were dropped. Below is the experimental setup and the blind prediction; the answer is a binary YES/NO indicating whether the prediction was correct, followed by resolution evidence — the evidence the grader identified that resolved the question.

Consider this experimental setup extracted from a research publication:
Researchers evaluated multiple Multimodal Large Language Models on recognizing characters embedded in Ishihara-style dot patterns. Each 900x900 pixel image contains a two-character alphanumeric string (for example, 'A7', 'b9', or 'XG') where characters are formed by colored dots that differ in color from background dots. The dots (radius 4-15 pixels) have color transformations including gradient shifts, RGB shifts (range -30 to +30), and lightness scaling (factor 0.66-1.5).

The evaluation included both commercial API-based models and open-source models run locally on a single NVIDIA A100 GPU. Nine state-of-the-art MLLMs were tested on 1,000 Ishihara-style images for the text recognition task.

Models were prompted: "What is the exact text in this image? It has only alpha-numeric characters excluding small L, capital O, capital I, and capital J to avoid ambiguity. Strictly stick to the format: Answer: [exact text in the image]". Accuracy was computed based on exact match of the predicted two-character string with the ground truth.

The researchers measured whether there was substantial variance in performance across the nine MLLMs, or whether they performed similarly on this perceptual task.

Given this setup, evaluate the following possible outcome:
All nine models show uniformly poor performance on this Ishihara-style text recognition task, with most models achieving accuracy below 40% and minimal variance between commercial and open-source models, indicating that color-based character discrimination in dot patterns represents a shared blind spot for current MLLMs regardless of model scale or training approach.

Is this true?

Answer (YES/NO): YES